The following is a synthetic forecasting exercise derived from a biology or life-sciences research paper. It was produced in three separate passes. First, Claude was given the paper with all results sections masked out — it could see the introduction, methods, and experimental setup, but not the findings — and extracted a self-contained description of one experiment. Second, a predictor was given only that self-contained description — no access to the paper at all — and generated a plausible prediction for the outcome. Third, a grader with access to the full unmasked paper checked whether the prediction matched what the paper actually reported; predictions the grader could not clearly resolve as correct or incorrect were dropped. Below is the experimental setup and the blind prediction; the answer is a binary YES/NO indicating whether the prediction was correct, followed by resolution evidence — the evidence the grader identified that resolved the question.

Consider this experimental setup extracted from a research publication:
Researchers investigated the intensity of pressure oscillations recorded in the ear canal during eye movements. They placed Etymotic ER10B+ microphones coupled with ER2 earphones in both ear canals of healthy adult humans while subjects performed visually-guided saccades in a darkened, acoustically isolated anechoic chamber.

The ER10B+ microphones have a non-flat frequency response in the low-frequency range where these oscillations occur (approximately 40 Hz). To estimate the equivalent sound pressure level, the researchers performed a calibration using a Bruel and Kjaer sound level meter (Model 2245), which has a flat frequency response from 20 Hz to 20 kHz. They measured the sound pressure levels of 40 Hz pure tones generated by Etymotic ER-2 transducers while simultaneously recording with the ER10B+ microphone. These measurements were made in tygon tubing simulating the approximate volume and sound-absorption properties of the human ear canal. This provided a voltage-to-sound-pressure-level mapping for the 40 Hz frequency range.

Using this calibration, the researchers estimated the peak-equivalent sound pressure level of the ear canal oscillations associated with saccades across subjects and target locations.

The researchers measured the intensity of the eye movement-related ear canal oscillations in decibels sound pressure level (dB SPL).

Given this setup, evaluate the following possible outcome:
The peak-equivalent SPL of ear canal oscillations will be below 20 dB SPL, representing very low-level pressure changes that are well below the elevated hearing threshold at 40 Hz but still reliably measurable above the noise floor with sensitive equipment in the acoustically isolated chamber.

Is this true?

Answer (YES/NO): NO